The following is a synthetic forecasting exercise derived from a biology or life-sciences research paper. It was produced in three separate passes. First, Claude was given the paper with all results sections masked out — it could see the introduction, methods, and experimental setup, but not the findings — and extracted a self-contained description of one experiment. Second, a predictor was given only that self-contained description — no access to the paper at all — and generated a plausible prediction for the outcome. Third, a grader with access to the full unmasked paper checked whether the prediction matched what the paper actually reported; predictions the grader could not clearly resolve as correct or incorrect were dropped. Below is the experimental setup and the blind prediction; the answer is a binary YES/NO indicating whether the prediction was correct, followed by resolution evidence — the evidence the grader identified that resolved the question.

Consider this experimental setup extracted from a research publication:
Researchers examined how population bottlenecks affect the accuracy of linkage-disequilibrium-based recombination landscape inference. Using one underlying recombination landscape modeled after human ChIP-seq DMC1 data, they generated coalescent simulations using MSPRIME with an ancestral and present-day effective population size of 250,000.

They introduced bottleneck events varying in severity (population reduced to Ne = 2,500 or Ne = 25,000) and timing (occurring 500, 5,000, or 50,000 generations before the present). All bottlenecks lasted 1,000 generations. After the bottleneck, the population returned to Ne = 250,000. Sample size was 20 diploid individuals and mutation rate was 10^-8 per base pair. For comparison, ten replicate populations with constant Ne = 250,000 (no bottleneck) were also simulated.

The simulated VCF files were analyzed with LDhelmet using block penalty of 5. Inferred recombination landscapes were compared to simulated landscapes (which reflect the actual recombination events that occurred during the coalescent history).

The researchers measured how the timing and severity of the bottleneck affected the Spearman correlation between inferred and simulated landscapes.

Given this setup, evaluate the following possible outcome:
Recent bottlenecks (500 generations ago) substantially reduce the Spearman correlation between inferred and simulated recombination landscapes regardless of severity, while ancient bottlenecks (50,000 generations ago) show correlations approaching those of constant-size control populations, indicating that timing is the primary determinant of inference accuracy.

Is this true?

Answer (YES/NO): NO